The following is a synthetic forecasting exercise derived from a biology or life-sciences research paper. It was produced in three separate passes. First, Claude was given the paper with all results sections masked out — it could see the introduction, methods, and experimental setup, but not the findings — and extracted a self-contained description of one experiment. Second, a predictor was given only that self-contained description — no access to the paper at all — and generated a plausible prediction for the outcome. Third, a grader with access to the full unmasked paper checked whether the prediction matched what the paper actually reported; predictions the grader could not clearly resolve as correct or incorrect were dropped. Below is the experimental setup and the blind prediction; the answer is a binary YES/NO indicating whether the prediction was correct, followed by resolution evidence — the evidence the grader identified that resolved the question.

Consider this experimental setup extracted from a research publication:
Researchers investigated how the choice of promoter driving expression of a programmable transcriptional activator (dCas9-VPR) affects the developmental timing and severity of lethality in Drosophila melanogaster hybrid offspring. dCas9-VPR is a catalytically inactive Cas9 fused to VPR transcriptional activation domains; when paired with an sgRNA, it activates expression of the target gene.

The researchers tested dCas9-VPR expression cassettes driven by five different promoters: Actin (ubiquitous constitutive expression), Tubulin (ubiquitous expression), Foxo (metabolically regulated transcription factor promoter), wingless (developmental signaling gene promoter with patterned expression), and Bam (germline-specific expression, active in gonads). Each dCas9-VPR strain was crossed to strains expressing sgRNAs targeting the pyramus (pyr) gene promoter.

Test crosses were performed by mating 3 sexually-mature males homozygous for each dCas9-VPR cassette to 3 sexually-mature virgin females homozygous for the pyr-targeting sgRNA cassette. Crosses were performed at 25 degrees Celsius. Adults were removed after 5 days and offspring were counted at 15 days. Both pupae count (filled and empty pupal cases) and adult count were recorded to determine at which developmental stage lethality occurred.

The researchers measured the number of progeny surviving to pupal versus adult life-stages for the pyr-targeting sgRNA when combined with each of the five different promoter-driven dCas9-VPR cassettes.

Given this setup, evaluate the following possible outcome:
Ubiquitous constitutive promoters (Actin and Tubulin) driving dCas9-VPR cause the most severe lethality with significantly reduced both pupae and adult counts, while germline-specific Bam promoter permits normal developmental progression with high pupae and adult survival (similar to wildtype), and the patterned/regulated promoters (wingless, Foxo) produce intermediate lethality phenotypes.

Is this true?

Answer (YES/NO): NO